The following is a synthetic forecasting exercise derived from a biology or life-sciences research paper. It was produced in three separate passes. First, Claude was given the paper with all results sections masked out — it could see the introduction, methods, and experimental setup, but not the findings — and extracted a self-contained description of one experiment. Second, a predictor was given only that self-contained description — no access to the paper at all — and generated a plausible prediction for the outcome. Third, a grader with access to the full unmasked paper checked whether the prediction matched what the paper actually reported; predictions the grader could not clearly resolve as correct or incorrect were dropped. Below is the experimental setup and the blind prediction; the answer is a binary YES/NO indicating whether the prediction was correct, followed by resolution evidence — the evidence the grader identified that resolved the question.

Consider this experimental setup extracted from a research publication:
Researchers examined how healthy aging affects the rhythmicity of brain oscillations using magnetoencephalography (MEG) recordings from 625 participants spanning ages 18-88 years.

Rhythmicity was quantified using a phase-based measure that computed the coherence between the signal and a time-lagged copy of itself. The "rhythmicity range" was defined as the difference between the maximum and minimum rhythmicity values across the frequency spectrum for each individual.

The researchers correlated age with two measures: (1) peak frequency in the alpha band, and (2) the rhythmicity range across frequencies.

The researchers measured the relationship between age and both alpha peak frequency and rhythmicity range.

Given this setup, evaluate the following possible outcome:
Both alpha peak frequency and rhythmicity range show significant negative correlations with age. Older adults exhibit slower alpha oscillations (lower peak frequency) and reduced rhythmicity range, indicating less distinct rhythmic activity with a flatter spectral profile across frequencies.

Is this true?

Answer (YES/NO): YES